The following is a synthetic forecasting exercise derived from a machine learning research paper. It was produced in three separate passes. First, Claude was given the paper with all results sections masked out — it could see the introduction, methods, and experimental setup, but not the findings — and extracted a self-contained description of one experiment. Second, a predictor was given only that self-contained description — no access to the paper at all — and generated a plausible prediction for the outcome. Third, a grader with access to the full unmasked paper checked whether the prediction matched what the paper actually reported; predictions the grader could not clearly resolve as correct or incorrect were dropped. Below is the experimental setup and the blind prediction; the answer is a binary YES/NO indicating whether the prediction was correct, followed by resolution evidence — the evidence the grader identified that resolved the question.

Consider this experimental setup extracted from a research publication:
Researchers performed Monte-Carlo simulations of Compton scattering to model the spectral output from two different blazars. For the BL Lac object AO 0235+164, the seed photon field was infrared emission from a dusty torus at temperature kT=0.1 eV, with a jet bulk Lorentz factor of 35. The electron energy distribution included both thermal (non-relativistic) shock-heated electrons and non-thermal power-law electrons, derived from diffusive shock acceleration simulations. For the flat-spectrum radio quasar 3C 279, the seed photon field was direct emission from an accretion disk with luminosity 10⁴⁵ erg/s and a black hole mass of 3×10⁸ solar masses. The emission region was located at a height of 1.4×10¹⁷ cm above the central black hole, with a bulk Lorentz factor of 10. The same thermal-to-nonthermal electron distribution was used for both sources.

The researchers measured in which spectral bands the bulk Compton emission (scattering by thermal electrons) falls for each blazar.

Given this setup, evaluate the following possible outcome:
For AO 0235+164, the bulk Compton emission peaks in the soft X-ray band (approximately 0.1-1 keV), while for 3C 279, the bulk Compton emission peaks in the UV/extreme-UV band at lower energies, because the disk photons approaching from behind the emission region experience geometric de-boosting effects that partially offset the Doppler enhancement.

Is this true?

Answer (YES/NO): YES